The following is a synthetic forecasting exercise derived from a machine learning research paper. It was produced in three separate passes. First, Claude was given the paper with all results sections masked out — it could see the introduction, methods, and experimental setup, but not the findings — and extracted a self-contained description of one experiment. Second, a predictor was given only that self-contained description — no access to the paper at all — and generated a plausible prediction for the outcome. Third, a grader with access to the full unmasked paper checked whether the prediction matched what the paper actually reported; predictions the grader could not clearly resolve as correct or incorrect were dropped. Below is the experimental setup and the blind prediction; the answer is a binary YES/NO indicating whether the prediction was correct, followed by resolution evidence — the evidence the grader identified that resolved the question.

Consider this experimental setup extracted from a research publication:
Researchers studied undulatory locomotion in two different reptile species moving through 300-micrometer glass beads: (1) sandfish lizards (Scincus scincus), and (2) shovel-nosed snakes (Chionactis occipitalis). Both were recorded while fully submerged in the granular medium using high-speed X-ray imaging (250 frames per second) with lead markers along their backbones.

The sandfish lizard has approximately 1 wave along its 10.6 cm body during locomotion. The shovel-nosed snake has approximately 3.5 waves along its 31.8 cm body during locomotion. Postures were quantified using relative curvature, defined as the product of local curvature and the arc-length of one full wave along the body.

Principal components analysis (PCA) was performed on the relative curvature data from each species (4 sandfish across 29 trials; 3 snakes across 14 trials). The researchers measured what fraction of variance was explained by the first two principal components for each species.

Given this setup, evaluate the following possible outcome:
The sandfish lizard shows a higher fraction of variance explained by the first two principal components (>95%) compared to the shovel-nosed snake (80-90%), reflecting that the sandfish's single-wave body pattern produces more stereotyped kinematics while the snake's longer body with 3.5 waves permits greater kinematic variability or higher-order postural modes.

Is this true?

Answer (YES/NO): NO